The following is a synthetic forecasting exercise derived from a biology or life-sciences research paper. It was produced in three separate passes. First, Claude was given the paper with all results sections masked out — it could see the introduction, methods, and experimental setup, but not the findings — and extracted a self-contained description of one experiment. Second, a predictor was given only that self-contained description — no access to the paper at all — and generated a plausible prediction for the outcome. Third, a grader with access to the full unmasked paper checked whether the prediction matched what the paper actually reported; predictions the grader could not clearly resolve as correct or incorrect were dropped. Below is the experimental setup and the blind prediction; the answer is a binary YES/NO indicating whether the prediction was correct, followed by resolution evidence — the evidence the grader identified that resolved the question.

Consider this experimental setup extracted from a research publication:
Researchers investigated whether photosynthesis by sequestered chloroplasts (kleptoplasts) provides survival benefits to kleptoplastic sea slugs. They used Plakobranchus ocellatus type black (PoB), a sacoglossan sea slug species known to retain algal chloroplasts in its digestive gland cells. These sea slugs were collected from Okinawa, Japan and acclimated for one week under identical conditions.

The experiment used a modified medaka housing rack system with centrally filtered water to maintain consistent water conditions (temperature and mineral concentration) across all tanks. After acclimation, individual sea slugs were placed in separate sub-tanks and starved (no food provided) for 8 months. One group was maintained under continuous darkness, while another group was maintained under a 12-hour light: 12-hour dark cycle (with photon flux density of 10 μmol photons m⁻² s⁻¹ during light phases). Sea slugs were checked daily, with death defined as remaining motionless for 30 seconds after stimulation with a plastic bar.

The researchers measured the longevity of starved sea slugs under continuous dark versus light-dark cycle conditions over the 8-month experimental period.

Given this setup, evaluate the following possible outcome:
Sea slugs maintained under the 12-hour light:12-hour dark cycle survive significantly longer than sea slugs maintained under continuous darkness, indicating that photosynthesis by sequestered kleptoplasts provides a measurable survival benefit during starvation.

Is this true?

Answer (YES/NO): YES